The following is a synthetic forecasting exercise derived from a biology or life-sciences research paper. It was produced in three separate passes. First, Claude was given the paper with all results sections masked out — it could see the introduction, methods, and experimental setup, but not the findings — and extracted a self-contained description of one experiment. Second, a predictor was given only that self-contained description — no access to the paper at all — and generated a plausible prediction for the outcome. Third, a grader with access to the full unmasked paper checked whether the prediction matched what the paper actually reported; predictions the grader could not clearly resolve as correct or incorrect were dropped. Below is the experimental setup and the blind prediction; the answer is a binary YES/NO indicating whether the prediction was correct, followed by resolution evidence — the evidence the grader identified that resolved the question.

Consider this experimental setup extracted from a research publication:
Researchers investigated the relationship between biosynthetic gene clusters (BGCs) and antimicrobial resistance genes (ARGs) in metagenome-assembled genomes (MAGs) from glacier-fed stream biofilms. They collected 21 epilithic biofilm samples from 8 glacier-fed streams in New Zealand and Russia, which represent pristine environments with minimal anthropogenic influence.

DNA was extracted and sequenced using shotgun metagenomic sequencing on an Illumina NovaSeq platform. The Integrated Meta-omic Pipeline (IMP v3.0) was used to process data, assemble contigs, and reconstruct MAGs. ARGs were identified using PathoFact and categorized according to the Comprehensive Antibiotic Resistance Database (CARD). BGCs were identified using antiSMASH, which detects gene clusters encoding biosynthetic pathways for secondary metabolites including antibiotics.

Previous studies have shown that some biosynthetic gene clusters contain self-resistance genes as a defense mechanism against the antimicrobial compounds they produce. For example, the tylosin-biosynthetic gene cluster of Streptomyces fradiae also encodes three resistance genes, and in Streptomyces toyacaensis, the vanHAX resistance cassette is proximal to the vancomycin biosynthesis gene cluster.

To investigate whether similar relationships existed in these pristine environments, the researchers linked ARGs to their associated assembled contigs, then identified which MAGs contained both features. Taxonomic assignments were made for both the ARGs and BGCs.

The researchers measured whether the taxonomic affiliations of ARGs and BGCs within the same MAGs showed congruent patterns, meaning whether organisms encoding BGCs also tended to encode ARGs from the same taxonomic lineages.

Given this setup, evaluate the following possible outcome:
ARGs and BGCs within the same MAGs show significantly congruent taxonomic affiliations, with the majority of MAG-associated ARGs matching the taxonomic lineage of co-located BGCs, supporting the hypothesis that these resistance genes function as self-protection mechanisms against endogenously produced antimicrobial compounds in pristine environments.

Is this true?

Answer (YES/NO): YES